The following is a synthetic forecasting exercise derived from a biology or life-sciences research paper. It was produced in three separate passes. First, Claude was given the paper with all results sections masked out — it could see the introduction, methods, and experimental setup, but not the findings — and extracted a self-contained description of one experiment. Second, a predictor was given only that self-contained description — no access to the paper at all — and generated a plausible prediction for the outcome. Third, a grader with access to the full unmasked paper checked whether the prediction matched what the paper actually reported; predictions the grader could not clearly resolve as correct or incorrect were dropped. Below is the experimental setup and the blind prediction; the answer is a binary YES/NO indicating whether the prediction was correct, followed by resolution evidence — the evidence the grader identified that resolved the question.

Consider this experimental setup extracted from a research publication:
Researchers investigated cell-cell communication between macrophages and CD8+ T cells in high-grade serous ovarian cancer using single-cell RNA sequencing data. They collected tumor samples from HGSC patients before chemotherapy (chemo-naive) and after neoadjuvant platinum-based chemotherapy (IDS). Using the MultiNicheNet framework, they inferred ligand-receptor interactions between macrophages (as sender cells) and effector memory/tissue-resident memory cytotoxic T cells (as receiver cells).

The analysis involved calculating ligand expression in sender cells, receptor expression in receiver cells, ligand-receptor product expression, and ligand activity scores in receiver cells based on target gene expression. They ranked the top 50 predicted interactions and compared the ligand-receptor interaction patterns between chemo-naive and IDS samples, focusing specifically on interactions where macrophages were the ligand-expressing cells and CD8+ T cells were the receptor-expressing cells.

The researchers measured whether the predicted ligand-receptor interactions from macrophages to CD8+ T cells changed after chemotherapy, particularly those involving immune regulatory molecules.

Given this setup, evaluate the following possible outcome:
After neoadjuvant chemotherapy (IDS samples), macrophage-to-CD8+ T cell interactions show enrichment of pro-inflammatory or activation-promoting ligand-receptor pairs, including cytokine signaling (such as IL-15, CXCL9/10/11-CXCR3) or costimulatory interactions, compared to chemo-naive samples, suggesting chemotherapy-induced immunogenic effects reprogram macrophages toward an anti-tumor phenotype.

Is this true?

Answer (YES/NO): NO